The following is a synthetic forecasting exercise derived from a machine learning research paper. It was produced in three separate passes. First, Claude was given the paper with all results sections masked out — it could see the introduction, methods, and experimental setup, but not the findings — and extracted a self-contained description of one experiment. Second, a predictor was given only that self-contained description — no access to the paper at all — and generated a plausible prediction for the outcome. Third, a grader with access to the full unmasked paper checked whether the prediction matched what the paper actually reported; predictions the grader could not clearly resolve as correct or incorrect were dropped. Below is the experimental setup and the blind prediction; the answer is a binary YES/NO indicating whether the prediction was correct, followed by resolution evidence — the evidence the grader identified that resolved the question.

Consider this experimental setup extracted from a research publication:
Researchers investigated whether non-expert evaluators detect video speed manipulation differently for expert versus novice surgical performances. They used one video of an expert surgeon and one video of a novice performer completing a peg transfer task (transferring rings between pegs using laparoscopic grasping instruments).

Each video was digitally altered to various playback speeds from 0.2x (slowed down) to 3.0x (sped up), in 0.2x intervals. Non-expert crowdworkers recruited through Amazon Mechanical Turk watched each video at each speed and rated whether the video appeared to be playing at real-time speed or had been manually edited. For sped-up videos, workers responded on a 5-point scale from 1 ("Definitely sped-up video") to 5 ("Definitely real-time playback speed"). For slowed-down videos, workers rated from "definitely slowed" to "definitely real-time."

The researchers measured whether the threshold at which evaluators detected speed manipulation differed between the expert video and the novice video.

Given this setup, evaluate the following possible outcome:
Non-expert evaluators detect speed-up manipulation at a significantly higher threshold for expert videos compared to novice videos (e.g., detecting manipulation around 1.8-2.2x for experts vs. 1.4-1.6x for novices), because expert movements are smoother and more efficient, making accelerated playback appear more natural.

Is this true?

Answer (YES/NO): NO